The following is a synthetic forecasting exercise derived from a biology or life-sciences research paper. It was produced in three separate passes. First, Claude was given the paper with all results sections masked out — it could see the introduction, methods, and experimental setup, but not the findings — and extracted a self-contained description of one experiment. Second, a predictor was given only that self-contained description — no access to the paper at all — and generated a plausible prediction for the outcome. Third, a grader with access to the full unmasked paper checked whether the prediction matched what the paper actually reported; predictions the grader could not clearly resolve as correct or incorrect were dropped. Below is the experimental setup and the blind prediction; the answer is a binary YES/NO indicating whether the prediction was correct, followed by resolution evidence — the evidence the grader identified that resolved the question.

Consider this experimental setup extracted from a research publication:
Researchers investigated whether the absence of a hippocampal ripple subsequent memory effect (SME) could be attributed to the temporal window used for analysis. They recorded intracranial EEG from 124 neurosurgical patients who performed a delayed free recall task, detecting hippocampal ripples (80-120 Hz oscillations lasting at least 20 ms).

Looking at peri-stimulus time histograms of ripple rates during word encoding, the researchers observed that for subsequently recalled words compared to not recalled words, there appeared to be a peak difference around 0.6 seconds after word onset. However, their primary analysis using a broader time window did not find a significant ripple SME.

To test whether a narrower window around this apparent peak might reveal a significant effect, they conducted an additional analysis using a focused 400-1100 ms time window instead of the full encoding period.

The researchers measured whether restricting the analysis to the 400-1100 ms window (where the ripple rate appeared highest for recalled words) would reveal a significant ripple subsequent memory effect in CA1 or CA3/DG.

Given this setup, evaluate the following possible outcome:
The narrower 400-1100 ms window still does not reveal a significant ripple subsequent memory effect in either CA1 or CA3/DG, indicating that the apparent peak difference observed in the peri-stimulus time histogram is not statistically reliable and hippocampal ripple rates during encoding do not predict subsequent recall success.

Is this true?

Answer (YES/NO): YES